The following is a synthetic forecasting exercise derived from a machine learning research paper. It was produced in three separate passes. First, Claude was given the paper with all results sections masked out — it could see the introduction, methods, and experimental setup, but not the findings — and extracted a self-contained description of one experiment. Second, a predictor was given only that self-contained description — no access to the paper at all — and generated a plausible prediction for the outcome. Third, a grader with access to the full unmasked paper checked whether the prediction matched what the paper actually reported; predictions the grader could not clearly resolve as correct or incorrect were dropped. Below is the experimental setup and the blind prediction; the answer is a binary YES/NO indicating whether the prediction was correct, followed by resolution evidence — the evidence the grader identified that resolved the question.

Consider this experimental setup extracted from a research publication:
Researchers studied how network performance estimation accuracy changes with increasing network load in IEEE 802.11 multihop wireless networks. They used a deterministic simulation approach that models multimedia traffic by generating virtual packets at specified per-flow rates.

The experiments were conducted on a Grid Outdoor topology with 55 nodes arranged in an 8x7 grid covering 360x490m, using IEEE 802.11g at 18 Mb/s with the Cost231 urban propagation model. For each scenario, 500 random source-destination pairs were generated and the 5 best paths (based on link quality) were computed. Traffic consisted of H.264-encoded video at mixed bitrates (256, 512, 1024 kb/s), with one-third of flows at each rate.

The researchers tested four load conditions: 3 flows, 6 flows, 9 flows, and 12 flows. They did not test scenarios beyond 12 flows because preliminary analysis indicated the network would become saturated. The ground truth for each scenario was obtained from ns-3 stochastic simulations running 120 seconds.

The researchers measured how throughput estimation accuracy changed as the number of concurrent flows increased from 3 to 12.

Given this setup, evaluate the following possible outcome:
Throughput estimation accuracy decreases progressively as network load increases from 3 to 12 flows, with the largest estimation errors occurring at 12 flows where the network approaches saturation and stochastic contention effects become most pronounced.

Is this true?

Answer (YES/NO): YES